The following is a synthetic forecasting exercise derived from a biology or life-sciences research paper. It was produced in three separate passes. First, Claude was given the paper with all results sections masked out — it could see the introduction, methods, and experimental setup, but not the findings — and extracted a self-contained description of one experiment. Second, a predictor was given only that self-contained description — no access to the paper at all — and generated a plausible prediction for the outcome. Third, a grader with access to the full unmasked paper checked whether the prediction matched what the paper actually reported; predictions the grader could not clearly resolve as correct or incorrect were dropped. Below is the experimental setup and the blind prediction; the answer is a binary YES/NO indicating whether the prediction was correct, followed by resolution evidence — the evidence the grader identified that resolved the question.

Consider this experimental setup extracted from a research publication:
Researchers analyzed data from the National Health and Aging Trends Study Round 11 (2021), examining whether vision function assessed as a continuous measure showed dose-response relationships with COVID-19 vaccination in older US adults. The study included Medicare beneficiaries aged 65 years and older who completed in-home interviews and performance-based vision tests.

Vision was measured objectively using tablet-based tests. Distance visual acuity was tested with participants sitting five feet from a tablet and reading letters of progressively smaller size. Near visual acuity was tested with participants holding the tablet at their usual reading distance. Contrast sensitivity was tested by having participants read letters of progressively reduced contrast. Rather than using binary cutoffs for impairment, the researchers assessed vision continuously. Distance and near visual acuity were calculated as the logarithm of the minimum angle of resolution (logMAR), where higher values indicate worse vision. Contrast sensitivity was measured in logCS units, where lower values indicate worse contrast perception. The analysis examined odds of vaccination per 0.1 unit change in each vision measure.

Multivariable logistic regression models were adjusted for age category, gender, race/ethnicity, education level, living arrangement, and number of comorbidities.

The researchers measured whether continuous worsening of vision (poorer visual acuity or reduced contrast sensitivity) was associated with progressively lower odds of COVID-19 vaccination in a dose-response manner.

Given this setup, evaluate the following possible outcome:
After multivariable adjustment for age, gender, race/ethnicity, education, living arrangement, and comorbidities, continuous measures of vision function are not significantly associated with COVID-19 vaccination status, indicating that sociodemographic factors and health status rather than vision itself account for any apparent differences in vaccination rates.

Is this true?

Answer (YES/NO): NO